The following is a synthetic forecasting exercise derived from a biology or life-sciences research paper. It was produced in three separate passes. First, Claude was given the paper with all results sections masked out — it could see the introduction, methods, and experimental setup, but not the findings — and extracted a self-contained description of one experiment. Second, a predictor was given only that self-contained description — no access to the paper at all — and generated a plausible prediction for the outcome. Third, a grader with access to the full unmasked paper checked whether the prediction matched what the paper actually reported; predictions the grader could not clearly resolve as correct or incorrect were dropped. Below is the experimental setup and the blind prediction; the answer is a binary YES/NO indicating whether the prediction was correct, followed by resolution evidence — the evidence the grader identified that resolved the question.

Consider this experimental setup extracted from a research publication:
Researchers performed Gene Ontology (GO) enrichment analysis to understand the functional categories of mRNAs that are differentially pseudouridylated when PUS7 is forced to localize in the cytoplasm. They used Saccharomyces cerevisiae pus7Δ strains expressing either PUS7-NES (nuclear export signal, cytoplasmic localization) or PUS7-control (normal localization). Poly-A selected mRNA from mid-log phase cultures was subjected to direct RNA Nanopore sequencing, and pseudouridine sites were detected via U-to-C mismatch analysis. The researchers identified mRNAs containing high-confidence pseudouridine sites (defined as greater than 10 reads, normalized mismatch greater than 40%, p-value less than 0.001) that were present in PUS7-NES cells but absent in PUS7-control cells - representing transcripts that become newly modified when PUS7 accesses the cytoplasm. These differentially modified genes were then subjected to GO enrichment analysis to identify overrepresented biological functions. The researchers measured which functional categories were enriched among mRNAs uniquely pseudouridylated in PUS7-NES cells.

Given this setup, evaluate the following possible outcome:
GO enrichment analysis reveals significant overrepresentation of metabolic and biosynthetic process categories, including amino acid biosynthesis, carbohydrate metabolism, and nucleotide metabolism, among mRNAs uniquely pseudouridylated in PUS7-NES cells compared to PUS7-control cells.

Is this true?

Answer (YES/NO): NO